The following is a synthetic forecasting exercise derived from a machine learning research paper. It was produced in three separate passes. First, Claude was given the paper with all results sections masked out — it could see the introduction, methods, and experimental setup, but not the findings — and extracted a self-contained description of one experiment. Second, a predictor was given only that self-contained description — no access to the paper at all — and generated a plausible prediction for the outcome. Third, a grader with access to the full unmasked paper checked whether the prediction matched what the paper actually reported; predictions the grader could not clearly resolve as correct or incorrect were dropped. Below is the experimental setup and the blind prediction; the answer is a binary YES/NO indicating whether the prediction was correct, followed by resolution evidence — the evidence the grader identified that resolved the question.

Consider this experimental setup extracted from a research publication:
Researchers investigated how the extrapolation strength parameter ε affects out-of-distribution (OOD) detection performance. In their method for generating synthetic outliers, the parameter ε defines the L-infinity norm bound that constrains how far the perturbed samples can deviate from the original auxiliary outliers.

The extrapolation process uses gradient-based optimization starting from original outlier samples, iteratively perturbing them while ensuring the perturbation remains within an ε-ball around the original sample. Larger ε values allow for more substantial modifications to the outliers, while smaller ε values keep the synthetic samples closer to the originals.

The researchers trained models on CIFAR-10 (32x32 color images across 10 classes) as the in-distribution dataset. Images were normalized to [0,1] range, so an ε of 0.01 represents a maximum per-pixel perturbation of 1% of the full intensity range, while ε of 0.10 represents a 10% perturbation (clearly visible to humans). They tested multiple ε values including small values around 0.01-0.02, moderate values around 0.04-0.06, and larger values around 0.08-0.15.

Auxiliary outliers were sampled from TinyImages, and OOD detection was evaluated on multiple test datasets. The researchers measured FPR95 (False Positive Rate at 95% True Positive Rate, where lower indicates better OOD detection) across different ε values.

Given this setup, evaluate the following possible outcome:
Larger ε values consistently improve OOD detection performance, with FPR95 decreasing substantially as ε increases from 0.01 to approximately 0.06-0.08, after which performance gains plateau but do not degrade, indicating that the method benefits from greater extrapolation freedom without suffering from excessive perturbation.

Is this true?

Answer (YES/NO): NO